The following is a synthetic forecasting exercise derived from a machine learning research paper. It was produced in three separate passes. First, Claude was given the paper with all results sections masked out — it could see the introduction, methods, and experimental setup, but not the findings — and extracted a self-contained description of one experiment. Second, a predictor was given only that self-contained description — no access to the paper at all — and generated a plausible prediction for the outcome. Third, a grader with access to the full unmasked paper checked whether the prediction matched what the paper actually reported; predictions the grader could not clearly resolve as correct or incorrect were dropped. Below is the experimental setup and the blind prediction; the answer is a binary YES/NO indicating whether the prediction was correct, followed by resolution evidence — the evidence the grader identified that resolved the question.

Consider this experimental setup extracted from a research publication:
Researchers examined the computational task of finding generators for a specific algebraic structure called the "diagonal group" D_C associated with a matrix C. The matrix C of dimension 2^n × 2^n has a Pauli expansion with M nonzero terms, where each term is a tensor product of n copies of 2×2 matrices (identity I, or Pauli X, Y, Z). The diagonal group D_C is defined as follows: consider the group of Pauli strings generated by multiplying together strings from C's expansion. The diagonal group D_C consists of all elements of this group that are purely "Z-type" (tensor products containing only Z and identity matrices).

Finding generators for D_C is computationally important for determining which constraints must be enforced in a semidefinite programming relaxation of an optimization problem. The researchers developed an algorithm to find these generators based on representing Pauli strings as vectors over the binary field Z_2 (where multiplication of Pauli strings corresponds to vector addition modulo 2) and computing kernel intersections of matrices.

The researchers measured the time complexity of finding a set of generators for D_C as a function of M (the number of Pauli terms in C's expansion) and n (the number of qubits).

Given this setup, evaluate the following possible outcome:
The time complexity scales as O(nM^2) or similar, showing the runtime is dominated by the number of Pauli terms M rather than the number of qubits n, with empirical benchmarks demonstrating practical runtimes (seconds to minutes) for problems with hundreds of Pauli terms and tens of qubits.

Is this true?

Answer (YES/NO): NO